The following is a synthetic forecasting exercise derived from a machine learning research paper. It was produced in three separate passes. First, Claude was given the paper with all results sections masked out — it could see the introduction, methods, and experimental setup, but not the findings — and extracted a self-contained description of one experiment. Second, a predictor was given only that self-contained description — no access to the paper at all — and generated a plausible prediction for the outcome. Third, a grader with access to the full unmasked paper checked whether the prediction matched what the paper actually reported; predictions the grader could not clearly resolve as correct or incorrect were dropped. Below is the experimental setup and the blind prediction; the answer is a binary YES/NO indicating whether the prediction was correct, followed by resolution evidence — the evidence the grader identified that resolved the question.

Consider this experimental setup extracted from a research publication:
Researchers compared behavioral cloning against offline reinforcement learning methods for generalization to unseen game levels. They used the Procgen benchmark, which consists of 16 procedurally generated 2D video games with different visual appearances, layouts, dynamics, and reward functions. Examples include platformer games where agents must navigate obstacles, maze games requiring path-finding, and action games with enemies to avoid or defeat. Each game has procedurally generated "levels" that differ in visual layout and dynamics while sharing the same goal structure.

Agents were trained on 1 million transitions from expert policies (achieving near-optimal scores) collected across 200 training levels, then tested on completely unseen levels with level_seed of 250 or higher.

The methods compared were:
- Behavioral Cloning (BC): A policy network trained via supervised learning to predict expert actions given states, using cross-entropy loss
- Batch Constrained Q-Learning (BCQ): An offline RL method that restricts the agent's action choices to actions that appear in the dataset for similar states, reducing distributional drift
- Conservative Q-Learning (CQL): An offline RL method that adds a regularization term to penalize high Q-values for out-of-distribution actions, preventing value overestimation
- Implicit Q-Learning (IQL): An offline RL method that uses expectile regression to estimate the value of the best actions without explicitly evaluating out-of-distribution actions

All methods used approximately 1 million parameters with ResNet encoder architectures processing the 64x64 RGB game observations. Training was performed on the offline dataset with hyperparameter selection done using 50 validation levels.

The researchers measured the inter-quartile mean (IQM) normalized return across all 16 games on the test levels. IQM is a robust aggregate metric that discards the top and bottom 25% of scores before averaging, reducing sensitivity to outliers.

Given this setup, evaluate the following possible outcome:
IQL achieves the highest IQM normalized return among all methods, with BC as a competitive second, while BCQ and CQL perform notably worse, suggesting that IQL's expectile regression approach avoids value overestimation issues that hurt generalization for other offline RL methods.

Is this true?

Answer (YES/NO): NO